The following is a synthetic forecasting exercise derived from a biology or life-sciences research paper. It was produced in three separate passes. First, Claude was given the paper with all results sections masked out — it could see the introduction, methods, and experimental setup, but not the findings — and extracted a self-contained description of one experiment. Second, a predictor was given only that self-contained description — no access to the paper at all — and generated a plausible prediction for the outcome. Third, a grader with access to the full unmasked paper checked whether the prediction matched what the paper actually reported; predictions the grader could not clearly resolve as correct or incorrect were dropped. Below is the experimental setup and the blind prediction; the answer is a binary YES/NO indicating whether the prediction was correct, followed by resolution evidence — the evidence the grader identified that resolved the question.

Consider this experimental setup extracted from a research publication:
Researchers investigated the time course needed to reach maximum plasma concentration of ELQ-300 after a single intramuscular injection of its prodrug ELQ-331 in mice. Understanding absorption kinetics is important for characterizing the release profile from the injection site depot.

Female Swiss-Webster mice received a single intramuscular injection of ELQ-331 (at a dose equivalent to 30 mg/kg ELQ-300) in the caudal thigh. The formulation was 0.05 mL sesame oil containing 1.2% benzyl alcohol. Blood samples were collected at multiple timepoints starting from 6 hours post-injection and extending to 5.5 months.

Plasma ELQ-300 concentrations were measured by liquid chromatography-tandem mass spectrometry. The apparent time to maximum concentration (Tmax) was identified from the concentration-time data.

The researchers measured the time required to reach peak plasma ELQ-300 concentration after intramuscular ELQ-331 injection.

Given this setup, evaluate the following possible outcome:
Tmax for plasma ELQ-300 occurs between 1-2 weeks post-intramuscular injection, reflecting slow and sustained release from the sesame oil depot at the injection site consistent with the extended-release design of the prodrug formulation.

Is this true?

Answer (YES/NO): NO